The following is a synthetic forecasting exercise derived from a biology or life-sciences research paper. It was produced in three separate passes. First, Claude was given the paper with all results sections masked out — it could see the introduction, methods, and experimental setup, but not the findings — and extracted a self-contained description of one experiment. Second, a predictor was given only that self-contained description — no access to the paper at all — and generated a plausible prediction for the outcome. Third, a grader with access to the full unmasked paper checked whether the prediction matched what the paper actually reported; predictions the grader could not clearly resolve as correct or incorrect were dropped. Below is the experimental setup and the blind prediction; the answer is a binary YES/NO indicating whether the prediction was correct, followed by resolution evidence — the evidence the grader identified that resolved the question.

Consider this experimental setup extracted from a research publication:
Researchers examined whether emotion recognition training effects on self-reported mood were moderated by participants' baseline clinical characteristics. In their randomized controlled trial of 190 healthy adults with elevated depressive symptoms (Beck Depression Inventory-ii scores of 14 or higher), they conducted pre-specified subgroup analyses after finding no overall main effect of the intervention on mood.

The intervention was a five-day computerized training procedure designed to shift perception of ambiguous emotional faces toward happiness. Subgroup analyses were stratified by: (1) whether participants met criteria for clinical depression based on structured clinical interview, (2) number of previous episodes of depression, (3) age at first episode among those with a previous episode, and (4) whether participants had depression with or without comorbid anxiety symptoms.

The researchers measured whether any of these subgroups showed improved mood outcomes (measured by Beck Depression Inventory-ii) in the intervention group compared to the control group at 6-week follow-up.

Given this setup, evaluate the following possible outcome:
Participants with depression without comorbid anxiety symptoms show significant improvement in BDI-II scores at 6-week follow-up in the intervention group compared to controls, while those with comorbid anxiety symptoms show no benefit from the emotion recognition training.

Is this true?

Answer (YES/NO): NO